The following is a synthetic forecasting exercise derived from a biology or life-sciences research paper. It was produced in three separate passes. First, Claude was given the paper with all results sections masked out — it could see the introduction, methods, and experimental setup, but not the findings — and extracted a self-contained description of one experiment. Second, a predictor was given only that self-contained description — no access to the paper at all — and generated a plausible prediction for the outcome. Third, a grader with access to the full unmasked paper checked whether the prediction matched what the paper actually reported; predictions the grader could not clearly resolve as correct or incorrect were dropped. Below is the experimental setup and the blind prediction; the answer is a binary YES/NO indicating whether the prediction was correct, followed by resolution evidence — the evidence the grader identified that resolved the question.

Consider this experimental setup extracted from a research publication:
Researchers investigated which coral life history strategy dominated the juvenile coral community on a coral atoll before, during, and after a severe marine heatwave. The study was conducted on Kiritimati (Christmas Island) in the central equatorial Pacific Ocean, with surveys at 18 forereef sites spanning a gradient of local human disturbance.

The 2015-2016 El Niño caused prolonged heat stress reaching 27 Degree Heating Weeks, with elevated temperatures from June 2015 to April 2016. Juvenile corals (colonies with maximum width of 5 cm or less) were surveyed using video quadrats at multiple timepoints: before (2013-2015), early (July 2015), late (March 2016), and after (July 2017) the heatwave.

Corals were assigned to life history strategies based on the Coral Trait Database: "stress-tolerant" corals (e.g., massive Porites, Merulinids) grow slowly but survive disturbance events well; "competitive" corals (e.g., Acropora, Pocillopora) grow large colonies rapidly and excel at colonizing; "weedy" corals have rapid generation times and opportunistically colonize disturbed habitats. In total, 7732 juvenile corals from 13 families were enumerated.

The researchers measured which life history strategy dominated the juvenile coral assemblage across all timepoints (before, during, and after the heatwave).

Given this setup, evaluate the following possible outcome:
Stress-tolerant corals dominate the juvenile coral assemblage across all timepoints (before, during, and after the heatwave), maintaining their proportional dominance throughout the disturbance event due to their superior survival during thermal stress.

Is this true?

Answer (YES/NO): YES